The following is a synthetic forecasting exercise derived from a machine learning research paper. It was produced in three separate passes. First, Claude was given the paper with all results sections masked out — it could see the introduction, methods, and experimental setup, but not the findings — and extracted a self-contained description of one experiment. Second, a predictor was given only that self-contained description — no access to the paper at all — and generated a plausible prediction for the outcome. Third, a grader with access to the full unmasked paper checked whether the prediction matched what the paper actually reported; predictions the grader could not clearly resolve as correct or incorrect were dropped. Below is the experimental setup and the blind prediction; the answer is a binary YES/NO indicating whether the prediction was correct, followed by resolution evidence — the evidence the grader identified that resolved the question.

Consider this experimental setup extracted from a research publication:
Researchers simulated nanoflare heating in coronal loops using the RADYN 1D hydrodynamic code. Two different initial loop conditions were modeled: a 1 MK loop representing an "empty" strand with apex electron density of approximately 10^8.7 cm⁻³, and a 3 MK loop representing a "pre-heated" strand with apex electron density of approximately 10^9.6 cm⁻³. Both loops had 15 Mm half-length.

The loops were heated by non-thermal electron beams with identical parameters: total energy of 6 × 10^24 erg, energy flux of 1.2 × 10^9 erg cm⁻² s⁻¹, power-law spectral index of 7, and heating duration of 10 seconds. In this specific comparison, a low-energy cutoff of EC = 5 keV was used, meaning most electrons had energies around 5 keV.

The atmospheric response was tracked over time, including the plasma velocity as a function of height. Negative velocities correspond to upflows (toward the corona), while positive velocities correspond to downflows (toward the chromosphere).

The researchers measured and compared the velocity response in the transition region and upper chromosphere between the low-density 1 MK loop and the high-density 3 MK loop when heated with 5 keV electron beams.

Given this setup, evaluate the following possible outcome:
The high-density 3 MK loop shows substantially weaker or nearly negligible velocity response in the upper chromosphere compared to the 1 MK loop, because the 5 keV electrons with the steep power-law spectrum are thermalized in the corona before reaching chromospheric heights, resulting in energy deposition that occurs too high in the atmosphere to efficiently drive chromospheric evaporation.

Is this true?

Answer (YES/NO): NO